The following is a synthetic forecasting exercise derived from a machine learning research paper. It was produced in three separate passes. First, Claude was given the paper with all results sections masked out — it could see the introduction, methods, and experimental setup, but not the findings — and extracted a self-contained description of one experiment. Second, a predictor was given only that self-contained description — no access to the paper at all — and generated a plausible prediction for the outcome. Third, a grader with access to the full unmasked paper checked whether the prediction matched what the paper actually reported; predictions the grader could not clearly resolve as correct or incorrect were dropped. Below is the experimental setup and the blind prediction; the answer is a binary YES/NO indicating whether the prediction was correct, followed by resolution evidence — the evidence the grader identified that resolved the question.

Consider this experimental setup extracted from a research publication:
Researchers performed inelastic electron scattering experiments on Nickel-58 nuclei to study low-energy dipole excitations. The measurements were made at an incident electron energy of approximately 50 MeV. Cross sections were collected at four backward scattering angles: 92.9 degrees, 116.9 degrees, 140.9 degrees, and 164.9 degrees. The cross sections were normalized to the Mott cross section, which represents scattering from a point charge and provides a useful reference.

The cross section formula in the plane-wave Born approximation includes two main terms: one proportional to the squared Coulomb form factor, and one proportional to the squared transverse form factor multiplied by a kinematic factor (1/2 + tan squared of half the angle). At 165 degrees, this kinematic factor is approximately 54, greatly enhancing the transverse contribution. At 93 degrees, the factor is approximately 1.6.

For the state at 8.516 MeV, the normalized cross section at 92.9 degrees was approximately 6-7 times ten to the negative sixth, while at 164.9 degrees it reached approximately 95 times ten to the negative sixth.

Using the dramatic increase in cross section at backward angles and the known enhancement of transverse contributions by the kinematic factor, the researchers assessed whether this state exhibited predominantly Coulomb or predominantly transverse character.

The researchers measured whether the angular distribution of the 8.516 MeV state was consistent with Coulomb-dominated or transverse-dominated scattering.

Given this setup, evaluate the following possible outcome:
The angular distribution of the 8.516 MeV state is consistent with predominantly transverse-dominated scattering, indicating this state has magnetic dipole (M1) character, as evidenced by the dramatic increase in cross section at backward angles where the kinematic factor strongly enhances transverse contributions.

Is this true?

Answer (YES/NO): NO